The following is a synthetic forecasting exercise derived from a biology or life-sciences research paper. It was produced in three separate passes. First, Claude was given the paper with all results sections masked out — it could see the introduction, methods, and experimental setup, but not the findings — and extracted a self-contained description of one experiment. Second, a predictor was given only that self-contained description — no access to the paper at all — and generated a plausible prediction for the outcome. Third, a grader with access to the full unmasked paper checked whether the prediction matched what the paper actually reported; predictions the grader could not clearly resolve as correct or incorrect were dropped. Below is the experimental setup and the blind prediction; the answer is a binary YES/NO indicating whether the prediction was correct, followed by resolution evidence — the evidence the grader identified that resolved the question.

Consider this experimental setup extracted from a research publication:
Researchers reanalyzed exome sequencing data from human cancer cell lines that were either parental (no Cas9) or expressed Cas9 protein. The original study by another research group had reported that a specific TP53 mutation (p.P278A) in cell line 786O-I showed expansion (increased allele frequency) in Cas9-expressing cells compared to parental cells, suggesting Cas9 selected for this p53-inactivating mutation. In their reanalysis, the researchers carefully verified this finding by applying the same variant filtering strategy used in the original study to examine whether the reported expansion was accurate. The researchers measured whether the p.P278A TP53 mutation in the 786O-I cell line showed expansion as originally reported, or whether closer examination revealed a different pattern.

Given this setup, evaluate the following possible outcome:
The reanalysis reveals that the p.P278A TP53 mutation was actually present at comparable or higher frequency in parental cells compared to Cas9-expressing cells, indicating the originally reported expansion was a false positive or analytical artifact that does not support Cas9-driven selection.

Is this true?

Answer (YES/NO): YES